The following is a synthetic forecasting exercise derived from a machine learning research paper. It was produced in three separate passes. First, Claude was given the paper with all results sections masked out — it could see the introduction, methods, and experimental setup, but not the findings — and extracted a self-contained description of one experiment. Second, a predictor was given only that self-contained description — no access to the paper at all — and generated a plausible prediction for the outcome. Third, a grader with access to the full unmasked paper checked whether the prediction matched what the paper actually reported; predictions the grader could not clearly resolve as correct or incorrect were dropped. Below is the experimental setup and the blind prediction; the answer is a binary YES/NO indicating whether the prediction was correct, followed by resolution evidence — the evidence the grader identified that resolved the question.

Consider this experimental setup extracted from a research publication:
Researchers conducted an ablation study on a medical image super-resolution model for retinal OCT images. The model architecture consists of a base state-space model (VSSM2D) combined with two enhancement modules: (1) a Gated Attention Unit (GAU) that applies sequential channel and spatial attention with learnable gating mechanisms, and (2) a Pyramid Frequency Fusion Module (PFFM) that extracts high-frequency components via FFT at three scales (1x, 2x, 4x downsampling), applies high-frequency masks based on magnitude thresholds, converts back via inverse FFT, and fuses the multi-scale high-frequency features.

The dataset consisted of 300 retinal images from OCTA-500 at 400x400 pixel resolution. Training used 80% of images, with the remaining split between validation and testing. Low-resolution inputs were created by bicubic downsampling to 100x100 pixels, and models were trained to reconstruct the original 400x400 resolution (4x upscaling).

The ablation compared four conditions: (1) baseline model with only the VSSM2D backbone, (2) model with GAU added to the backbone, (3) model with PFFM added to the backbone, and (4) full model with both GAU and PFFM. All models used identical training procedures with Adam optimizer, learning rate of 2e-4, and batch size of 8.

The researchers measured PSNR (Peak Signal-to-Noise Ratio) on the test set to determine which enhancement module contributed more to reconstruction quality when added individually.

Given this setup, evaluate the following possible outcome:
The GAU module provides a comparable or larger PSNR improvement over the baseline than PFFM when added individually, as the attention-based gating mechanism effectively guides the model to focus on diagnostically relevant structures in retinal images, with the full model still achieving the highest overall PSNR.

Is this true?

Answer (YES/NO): NO